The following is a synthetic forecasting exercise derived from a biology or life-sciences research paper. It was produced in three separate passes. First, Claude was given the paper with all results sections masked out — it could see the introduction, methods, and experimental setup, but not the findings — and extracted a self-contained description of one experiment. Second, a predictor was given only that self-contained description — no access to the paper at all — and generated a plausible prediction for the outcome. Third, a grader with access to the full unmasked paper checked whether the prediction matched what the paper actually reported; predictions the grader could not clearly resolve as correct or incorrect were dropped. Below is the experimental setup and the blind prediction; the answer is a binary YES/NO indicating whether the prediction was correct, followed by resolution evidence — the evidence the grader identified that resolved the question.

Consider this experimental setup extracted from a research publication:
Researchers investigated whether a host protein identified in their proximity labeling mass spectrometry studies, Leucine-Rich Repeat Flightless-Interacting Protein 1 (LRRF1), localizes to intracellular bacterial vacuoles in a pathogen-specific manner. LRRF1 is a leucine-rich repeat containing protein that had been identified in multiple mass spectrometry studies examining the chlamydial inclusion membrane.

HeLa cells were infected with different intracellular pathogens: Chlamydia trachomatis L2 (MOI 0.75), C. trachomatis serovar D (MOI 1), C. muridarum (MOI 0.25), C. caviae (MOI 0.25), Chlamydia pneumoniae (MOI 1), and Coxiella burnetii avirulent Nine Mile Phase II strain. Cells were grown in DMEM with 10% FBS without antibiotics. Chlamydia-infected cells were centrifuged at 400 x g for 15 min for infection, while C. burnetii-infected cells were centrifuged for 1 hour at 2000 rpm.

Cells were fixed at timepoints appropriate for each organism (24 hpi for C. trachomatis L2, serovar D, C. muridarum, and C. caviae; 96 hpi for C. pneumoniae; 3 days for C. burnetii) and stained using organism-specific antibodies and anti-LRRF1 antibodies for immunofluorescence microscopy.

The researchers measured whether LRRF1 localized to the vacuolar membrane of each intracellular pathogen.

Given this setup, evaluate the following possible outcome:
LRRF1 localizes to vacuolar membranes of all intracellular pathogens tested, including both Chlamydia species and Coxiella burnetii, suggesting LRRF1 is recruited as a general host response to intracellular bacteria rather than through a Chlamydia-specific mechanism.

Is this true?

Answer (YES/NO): NO